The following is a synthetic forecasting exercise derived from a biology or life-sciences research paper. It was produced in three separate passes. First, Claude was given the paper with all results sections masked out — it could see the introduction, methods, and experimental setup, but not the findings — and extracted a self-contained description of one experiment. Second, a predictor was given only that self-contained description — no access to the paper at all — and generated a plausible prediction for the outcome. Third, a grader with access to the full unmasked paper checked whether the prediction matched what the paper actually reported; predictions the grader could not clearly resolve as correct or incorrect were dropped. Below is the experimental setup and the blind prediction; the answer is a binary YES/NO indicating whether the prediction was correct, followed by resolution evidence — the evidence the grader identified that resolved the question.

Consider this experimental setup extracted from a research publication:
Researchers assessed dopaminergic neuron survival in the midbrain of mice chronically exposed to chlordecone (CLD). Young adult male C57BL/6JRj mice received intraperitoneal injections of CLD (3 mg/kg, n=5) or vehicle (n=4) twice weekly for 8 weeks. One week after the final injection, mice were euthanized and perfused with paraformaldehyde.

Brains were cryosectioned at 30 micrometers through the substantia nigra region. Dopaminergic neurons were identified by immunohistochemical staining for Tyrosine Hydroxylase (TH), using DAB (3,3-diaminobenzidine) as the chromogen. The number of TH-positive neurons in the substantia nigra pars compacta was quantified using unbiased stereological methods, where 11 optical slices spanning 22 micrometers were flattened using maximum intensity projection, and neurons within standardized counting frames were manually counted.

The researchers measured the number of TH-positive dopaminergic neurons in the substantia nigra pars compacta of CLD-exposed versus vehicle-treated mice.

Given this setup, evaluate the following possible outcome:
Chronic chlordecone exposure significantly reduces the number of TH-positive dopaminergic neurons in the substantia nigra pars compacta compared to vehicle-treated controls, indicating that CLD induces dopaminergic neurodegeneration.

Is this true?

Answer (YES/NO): NO